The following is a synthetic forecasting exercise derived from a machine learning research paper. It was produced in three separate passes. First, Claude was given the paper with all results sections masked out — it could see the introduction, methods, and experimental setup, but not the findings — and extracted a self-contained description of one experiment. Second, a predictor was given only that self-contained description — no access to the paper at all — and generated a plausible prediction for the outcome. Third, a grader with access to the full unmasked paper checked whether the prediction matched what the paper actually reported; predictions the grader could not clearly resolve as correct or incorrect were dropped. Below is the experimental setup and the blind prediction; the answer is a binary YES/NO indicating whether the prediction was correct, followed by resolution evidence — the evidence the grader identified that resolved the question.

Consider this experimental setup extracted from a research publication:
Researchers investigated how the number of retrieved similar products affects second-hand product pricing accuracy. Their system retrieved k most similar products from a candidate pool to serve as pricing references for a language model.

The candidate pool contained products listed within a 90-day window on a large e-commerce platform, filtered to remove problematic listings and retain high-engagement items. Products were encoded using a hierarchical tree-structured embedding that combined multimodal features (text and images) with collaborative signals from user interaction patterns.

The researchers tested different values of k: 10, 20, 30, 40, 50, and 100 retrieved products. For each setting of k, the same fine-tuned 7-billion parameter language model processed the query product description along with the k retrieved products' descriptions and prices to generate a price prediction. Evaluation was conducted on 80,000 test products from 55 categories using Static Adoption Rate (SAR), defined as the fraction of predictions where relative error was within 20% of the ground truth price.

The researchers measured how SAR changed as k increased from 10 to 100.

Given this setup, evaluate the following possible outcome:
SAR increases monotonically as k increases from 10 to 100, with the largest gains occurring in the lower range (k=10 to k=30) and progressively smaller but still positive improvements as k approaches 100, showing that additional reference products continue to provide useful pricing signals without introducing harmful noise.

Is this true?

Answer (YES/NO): NO